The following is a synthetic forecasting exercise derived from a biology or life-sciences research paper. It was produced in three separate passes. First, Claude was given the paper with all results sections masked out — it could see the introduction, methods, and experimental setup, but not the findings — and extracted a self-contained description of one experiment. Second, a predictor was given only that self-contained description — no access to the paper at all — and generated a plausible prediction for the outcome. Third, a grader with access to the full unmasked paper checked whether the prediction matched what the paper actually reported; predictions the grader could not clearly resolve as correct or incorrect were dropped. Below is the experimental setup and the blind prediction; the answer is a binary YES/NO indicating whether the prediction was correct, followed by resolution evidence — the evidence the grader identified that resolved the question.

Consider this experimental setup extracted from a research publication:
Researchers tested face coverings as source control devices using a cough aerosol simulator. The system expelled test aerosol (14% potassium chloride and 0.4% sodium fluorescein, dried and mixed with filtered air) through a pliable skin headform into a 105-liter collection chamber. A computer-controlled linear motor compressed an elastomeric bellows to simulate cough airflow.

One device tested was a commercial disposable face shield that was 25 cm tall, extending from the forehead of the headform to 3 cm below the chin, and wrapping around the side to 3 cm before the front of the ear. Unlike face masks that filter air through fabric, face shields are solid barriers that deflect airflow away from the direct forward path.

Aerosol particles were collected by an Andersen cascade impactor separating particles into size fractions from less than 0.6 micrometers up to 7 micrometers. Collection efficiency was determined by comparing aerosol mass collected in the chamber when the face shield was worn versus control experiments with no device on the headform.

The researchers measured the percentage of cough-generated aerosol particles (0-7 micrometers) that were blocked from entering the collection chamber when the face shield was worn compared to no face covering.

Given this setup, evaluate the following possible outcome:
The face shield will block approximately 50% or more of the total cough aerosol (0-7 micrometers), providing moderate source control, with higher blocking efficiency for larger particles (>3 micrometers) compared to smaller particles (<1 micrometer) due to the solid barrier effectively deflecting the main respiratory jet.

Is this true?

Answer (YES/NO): NO